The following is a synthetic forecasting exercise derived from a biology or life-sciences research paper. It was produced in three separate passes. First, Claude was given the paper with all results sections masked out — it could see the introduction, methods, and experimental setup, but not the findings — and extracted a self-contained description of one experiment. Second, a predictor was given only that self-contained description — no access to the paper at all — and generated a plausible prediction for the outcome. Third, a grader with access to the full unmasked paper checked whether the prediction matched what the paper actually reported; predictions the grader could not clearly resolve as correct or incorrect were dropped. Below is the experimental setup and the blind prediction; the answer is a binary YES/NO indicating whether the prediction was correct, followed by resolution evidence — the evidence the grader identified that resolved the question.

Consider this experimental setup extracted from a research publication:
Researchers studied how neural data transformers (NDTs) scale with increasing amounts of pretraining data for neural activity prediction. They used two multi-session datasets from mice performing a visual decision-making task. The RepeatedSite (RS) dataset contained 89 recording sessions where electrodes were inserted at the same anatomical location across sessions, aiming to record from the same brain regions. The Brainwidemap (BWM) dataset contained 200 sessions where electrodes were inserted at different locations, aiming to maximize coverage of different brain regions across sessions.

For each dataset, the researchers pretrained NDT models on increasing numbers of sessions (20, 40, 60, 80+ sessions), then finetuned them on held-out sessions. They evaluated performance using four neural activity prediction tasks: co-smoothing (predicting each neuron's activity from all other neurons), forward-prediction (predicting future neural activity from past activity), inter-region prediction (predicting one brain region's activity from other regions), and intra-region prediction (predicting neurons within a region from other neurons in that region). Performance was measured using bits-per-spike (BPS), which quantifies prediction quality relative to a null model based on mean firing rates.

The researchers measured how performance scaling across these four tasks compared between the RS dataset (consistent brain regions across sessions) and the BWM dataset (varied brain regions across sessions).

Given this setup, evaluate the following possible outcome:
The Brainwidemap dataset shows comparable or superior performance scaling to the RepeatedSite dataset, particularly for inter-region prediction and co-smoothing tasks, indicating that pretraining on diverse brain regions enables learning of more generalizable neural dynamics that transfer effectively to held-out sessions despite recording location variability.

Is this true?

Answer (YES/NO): NO